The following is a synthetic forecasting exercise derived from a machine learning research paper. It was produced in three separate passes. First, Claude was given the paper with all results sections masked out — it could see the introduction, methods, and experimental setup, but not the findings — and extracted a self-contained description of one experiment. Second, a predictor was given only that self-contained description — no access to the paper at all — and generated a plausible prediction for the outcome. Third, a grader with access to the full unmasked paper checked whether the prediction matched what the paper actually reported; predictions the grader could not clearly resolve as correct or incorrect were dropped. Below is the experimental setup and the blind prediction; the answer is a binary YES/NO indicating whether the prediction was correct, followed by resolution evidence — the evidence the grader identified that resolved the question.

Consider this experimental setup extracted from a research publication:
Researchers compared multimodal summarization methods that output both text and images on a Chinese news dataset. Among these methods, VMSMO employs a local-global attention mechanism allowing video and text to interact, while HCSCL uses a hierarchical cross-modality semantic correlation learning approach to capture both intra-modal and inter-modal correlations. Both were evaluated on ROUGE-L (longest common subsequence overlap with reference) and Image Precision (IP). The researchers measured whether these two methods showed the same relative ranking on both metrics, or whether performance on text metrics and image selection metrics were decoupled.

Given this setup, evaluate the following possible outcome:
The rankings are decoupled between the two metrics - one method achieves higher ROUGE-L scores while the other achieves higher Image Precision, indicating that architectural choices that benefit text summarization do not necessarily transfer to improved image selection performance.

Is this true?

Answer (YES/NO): YES